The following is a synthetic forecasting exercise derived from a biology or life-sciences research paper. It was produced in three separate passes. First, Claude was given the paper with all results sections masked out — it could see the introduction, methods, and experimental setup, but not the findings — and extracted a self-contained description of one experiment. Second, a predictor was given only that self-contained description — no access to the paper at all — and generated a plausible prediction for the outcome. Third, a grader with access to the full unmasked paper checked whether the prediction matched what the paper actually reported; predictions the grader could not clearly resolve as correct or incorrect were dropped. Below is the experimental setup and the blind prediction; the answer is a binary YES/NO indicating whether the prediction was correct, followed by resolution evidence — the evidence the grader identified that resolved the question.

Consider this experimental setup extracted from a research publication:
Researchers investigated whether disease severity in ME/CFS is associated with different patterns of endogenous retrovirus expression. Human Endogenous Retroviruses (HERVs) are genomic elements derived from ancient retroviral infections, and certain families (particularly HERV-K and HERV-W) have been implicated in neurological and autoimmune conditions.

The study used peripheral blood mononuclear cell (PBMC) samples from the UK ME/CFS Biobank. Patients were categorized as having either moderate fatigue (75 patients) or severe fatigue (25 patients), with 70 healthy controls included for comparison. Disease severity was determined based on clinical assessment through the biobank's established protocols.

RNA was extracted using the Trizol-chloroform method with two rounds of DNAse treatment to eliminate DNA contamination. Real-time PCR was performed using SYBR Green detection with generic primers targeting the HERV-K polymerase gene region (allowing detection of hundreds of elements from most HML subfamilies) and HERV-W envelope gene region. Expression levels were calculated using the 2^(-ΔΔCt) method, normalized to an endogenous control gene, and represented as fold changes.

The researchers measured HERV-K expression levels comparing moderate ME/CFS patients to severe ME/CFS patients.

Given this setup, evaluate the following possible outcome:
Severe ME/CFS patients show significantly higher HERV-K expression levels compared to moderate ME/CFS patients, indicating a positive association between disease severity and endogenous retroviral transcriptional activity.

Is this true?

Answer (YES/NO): NO